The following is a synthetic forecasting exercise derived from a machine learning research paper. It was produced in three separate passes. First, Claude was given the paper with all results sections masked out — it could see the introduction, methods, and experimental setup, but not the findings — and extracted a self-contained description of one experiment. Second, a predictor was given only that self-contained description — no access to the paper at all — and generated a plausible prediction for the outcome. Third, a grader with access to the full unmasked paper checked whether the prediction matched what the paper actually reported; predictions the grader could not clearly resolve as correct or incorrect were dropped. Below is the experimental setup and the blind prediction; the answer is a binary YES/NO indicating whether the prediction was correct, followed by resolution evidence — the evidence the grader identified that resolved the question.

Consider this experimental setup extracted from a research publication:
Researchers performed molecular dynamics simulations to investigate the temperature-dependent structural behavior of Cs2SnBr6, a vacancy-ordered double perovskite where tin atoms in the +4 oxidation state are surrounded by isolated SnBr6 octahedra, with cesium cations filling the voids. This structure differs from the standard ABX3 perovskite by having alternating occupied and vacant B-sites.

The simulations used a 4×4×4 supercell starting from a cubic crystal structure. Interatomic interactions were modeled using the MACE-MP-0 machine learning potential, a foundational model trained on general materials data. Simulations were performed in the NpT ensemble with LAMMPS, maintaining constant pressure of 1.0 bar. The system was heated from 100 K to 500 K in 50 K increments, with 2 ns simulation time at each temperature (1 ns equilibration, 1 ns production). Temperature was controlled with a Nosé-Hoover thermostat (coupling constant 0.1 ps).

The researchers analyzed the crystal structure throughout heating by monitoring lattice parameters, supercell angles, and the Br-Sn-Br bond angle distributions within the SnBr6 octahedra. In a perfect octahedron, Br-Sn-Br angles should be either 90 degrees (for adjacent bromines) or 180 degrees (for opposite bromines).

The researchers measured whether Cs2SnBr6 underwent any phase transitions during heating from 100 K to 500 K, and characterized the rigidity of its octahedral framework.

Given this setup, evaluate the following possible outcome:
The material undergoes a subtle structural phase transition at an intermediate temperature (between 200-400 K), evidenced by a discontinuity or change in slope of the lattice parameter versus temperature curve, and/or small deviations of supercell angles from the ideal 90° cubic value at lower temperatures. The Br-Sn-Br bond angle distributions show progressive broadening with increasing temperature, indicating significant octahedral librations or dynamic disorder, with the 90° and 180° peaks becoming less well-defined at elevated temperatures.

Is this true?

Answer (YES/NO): NO